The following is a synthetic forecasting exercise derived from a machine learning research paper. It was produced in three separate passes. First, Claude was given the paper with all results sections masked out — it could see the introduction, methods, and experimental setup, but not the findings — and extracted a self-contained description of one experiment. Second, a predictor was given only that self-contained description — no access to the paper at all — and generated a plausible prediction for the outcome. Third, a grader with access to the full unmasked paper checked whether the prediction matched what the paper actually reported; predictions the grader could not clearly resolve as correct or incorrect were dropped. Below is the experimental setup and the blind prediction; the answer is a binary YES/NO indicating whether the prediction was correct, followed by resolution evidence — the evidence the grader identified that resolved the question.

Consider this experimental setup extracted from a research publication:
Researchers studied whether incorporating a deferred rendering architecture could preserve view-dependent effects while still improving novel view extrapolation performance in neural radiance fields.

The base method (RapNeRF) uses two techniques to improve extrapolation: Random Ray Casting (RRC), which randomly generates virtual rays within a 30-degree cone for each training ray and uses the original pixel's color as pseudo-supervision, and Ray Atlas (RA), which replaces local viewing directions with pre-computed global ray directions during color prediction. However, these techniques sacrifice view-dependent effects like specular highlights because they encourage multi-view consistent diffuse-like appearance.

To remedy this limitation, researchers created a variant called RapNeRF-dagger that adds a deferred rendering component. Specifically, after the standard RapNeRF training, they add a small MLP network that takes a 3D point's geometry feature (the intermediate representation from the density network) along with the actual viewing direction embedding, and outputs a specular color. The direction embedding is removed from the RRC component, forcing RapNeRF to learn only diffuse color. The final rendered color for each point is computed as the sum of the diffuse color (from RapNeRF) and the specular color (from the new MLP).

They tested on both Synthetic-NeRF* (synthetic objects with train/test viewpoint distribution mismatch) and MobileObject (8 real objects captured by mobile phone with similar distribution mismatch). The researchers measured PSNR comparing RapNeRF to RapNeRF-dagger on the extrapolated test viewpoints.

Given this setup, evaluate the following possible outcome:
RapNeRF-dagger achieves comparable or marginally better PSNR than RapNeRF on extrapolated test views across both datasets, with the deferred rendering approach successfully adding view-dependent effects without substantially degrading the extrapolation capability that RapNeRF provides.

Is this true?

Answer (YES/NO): NO